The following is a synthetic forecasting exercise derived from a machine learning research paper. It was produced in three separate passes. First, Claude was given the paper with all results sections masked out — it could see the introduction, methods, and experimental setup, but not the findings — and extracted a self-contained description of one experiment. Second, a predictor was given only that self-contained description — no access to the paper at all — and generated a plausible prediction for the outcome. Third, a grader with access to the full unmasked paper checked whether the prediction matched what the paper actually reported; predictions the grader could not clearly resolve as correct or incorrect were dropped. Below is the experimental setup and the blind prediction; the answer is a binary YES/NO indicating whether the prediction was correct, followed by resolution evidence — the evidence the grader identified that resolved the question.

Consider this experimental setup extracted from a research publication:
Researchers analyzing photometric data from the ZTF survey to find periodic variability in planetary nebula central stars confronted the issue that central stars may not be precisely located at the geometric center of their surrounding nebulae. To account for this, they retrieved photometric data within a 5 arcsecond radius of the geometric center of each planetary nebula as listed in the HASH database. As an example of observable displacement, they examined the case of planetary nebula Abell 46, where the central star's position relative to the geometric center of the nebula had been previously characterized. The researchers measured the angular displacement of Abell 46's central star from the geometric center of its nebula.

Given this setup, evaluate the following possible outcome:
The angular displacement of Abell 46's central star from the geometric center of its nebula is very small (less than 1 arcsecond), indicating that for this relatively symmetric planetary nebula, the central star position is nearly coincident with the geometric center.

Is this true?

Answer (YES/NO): NO